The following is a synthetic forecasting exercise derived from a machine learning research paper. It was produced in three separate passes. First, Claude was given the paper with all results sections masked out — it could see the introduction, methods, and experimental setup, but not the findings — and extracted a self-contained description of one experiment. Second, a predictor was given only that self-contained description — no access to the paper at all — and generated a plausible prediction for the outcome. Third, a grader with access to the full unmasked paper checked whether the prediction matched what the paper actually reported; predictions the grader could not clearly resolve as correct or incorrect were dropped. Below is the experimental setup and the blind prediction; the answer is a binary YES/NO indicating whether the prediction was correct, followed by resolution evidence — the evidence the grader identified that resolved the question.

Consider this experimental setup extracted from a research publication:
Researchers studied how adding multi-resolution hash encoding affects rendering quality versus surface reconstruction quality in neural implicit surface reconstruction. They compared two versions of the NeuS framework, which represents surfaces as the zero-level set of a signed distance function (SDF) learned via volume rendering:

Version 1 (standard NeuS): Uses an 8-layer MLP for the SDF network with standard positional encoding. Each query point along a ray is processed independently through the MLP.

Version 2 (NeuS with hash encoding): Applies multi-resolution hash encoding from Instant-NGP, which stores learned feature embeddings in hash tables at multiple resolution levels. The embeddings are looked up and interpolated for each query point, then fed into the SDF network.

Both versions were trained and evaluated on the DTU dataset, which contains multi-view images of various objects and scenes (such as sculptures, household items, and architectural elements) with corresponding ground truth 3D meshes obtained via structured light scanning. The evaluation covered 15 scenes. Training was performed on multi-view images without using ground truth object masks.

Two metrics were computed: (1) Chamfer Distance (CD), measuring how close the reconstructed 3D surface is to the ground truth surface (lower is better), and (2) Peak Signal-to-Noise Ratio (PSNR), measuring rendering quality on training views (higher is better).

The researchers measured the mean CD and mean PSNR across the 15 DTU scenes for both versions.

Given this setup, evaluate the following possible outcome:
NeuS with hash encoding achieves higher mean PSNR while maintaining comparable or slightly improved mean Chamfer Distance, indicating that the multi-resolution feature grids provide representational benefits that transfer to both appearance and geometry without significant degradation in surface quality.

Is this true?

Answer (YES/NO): YES